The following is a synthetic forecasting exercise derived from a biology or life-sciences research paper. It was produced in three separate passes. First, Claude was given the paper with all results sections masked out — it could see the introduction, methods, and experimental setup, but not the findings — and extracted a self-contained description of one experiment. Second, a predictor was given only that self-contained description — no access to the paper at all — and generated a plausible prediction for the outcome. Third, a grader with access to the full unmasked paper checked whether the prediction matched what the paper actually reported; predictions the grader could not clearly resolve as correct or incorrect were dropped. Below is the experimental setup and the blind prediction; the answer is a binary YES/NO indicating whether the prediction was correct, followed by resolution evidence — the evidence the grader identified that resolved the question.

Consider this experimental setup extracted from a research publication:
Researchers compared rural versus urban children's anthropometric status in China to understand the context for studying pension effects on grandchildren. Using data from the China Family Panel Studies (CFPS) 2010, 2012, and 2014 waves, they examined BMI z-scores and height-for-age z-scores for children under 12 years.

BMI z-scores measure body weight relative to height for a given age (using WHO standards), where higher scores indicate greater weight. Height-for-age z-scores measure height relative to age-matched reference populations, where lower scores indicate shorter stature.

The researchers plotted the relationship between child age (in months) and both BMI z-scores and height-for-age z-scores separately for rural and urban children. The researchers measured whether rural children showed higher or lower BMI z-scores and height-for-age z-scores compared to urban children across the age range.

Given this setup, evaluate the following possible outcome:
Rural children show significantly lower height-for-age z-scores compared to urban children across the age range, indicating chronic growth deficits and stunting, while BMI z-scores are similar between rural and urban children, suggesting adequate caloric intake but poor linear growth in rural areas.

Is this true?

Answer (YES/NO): NO